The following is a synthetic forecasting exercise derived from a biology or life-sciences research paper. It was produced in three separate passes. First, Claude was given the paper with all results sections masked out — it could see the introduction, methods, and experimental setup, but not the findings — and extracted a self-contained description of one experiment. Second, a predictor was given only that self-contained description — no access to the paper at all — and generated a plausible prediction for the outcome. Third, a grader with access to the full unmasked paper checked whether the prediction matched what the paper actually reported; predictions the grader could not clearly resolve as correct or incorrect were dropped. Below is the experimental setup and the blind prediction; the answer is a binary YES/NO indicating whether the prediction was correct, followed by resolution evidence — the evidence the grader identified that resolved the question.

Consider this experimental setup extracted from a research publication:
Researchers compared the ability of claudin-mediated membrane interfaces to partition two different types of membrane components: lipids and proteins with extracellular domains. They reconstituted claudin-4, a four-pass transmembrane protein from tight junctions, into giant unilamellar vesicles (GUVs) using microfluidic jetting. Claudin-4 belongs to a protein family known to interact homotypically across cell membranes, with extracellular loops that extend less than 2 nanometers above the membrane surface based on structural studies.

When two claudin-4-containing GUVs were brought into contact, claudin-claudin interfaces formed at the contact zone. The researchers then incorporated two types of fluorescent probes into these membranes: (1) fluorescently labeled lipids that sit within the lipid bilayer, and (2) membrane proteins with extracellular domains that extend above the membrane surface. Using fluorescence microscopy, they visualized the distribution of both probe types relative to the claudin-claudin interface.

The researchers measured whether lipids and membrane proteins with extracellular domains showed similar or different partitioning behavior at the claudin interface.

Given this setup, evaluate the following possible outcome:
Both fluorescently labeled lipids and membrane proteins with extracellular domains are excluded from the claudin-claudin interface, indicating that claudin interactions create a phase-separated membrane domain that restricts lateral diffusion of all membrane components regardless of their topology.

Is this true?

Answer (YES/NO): NO